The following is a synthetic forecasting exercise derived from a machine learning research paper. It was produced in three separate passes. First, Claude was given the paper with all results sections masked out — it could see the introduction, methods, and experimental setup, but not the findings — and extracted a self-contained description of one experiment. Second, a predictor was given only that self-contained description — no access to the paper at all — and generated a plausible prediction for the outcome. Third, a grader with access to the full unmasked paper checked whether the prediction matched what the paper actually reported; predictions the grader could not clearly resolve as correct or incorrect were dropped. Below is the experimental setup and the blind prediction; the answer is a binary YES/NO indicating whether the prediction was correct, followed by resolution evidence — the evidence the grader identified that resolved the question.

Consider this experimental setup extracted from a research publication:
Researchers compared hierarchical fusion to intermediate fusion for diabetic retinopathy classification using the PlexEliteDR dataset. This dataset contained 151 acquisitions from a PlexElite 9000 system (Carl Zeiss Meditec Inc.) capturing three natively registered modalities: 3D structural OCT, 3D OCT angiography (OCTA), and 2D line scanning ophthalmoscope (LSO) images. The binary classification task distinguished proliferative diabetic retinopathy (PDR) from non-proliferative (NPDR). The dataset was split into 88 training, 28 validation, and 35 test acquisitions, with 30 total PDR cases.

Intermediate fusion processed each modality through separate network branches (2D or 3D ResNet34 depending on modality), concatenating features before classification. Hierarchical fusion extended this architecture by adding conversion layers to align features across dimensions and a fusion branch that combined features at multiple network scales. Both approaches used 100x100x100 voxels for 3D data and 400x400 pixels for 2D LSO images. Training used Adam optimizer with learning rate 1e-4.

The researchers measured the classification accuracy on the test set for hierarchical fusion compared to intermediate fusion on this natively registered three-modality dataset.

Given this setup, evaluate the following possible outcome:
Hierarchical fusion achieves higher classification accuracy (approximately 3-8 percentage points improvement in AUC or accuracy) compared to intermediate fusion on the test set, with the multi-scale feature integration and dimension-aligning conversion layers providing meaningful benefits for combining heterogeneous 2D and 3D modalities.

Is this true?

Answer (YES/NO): NO